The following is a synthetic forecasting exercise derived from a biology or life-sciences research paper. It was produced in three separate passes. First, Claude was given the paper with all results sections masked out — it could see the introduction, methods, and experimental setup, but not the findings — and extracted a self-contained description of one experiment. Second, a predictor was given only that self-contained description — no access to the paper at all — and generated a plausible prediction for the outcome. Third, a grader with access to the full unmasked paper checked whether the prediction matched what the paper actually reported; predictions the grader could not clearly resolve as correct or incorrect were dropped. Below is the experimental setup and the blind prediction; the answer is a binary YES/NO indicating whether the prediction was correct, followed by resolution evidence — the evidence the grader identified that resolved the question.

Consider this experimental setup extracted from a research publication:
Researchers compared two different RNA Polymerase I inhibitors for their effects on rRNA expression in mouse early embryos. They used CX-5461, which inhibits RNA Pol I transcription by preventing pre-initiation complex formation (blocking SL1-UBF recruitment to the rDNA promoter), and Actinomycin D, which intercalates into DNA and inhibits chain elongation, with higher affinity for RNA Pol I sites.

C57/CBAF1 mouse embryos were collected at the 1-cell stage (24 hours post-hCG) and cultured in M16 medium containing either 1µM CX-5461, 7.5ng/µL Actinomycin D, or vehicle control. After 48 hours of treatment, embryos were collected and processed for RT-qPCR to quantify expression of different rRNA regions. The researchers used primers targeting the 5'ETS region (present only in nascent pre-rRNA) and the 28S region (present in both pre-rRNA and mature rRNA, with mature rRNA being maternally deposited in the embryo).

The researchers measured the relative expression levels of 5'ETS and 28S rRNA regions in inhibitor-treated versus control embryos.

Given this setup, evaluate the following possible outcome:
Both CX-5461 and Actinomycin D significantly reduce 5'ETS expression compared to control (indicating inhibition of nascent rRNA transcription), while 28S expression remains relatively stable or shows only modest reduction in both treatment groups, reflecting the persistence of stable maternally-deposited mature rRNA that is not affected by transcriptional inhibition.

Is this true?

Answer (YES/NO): NO